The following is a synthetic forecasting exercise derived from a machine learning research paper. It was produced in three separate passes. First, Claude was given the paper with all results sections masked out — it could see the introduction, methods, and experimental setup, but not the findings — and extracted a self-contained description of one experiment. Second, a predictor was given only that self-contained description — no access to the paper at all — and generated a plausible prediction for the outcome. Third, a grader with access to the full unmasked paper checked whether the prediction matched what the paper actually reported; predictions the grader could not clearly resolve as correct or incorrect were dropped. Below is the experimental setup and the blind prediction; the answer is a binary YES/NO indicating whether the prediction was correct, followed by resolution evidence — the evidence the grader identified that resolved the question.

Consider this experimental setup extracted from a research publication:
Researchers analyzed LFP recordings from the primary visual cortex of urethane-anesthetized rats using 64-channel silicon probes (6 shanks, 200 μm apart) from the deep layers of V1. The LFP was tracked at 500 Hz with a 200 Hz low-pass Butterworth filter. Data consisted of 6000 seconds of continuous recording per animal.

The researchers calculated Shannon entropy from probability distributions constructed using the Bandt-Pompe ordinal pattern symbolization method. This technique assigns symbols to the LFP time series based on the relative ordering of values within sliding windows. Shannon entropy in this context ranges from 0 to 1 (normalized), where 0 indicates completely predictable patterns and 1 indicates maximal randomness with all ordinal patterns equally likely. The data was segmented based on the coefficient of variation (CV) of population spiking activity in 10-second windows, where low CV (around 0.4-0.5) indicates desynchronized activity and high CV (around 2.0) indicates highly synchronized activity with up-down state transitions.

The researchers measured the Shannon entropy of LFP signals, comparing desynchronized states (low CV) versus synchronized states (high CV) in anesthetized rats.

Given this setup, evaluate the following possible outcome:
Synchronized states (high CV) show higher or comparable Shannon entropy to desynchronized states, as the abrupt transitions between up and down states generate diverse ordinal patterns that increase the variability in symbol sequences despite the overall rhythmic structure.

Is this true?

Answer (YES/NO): NO